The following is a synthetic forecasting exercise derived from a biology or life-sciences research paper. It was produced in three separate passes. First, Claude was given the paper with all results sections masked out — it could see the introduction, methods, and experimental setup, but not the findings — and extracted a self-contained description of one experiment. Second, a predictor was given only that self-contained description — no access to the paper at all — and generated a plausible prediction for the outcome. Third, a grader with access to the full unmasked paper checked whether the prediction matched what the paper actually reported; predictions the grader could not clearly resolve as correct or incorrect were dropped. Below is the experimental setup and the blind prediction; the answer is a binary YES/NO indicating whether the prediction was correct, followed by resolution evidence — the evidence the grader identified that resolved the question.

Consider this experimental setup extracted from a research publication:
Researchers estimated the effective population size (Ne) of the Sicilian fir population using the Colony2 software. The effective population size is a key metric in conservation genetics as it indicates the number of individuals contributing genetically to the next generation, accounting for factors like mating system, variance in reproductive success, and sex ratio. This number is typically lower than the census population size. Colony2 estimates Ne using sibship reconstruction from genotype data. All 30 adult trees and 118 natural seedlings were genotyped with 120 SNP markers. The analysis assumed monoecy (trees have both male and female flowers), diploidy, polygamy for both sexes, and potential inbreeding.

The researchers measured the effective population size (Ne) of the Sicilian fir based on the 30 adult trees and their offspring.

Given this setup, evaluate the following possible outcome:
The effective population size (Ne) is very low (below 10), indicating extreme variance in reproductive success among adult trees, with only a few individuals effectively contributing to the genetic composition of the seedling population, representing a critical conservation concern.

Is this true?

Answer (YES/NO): YES